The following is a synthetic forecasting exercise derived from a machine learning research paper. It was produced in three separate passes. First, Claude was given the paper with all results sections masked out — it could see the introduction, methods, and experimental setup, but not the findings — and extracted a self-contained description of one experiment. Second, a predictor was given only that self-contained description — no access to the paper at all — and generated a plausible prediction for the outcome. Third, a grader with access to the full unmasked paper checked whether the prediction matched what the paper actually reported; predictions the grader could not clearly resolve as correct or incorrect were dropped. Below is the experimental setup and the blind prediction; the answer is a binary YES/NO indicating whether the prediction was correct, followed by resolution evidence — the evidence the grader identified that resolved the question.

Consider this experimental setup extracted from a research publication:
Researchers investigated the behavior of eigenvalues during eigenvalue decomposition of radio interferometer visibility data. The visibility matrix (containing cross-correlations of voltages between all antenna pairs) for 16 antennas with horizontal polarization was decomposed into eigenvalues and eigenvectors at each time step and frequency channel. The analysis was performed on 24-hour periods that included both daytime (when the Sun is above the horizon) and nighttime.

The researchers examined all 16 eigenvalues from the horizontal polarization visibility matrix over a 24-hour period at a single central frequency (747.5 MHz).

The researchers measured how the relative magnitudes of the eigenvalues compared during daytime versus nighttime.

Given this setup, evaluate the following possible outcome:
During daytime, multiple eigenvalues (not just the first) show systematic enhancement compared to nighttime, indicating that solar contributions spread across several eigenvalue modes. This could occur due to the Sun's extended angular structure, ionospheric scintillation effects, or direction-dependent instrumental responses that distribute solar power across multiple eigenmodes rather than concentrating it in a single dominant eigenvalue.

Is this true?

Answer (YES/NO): NO